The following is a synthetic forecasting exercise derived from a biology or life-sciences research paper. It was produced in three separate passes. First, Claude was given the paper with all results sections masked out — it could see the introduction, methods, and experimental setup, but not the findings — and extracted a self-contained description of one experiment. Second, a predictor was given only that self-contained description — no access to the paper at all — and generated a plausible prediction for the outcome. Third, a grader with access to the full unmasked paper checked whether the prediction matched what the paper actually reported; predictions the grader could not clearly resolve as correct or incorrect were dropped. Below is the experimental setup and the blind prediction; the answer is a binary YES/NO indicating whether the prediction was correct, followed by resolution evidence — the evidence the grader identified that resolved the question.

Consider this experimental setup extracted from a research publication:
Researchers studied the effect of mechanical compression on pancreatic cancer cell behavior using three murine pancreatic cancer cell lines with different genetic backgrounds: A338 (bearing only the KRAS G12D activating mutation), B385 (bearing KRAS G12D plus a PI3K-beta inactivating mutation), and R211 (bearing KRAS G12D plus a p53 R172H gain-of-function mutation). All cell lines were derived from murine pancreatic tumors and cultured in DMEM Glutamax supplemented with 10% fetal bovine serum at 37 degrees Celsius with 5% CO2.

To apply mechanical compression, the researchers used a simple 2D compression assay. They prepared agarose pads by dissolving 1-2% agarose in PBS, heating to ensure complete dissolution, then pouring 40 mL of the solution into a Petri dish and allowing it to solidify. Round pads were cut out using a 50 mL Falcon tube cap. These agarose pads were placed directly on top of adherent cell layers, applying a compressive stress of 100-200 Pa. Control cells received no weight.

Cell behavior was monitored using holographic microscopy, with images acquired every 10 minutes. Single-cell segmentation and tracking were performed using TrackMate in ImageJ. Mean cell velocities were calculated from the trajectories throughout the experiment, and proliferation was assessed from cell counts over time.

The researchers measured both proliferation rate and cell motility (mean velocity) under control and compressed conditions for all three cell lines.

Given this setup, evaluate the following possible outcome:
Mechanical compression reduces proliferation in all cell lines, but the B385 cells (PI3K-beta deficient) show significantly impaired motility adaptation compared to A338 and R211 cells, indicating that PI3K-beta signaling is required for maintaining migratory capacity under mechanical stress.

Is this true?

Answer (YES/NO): NO